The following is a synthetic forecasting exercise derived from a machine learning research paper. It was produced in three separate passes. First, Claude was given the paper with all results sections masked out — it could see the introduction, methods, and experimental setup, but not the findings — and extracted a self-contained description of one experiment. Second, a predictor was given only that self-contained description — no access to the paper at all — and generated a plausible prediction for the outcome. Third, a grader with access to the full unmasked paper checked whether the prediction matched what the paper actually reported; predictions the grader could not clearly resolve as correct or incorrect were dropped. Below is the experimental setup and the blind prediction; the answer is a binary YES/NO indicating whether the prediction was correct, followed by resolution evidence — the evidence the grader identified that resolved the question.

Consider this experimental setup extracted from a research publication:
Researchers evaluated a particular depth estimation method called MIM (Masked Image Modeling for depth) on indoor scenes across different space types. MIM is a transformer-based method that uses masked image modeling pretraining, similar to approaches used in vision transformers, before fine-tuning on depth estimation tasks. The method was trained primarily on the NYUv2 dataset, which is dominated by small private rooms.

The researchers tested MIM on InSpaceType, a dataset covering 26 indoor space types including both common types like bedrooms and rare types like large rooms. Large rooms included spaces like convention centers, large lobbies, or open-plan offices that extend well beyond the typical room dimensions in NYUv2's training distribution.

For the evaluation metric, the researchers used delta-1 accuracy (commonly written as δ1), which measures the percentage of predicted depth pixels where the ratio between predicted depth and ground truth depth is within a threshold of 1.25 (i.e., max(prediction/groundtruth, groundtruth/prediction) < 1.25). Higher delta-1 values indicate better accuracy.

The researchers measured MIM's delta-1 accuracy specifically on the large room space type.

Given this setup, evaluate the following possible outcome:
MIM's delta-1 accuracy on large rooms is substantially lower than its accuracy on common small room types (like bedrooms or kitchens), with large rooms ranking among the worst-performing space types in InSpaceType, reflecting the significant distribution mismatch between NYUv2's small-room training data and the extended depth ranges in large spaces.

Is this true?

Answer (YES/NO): YES